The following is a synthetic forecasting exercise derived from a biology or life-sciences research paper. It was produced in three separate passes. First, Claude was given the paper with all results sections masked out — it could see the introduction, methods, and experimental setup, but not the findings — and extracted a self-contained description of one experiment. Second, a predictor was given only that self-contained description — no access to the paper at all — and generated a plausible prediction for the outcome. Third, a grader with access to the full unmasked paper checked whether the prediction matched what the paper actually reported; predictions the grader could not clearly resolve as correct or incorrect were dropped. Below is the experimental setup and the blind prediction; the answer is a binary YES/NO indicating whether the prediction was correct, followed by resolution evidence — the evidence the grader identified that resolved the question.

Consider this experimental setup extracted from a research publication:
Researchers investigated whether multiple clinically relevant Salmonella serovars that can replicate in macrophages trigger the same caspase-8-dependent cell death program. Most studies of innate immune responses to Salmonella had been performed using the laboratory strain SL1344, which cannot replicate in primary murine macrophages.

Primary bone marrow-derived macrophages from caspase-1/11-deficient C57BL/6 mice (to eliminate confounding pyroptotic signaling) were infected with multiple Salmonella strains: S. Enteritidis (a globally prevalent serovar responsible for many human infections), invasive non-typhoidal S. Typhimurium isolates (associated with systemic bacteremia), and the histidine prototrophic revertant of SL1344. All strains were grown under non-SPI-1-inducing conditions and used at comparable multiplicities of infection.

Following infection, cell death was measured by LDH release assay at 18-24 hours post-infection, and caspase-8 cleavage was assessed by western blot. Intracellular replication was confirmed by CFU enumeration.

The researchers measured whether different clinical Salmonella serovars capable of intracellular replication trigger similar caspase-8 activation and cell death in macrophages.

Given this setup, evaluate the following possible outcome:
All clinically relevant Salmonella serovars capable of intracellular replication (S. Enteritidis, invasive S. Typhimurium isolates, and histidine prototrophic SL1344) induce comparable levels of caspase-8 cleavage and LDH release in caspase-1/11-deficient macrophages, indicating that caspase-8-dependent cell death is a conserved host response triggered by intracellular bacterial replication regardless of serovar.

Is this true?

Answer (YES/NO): YES